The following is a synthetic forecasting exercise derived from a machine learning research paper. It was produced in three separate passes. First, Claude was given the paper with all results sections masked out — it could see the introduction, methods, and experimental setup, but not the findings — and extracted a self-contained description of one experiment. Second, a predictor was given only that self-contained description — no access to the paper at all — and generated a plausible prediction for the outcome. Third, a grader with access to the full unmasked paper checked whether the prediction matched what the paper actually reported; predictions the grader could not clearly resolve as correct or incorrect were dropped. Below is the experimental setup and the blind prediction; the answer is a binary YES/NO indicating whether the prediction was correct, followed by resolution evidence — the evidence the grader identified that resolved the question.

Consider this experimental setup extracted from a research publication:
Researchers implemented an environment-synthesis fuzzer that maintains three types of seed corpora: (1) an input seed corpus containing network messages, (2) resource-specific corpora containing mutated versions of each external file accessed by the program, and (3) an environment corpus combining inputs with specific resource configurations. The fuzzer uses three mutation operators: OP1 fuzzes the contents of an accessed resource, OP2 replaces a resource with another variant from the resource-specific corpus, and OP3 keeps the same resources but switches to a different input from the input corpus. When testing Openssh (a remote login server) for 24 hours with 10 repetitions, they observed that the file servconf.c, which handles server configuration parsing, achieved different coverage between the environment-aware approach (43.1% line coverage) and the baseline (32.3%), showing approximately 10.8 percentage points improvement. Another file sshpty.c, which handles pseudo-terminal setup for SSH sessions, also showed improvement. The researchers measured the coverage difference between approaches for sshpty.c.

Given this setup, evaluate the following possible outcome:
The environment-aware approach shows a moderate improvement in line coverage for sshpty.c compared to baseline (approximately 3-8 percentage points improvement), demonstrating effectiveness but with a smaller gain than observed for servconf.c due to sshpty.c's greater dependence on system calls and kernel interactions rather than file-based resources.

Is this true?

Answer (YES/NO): NO